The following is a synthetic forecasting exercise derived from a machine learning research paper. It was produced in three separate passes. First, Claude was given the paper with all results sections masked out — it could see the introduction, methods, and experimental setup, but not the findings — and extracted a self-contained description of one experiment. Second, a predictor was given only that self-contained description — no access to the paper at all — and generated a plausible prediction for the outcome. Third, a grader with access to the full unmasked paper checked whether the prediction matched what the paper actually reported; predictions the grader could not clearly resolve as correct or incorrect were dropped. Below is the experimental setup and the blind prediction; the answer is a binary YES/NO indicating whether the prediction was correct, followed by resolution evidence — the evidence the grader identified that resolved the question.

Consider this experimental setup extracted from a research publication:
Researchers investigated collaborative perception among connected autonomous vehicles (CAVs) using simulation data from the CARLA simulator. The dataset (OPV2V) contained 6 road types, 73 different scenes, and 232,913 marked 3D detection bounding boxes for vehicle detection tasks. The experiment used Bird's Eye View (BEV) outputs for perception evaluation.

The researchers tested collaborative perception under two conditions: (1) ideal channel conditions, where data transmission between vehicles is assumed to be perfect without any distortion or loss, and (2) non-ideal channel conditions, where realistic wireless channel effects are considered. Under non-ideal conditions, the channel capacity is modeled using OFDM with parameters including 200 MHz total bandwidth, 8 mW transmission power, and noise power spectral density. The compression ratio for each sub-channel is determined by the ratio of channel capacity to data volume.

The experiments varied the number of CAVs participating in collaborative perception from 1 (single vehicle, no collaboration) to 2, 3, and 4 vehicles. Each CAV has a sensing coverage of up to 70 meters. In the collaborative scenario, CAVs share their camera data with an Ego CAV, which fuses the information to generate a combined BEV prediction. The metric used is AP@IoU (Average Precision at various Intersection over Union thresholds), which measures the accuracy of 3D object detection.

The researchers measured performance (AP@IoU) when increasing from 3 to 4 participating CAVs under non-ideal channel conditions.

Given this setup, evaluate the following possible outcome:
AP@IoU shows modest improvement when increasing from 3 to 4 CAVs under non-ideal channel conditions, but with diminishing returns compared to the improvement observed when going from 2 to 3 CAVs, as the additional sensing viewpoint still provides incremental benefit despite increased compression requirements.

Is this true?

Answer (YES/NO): NO